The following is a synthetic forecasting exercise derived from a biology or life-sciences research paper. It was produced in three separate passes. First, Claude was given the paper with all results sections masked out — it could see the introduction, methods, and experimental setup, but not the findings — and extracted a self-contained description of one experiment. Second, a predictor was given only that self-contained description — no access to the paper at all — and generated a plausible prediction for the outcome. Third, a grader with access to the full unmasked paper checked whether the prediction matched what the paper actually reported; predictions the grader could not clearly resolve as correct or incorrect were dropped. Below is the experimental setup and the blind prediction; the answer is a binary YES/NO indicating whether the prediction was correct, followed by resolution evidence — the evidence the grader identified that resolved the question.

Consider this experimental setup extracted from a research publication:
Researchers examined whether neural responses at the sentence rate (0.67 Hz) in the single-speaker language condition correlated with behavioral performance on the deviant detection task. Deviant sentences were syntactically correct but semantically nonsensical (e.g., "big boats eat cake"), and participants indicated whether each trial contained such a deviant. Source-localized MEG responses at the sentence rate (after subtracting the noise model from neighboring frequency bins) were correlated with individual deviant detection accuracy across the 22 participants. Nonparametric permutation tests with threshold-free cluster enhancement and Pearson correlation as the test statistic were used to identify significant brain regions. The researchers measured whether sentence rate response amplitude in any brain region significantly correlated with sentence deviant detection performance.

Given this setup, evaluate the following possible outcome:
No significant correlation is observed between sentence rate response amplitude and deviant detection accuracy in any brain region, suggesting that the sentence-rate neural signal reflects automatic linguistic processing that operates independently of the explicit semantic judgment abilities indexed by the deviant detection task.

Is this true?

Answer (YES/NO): NO